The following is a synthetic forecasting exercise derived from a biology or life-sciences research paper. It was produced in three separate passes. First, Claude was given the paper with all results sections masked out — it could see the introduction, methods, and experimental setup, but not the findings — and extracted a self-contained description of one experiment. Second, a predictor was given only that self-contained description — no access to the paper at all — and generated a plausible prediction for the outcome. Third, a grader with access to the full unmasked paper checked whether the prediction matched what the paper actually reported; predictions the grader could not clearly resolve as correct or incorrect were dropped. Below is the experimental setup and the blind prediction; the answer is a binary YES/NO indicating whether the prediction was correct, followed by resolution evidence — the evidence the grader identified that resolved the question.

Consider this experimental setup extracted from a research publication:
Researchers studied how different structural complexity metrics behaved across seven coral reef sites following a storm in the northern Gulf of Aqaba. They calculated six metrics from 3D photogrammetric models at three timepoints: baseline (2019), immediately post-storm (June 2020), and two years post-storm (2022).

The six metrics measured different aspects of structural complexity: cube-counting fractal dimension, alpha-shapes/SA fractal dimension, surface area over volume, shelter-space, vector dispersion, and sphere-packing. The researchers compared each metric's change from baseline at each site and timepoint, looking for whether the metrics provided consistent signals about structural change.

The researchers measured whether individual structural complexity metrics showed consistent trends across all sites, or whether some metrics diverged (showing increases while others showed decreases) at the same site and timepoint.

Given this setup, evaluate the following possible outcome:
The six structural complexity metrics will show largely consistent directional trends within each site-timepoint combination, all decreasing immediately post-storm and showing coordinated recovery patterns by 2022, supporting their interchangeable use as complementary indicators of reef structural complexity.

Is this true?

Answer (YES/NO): NO